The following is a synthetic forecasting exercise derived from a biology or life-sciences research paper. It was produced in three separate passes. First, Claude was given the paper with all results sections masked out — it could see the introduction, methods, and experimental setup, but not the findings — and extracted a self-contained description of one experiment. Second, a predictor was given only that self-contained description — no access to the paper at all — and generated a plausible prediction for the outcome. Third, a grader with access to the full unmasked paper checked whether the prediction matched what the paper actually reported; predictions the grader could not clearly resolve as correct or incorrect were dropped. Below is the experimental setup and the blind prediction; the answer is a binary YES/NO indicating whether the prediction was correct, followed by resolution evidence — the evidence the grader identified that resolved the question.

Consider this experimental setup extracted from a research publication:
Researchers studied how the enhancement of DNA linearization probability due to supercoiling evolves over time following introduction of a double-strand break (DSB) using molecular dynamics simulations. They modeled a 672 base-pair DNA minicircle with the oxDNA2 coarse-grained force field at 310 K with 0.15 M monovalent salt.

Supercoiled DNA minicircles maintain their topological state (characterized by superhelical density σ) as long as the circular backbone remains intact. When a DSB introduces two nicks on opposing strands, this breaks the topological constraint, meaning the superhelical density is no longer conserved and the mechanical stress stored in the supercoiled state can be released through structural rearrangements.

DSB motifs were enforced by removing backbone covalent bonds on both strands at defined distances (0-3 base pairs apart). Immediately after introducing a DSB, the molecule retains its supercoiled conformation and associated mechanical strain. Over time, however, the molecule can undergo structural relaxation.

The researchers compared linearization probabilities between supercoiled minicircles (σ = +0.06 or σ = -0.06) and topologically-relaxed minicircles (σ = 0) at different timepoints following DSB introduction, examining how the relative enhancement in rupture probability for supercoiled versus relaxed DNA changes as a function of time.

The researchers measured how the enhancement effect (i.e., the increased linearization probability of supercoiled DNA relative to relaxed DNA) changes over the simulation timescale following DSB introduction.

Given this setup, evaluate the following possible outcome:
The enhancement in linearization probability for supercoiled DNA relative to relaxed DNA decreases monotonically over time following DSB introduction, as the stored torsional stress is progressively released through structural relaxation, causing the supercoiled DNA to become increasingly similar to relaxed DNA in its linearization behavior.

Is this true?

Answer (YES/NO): NO